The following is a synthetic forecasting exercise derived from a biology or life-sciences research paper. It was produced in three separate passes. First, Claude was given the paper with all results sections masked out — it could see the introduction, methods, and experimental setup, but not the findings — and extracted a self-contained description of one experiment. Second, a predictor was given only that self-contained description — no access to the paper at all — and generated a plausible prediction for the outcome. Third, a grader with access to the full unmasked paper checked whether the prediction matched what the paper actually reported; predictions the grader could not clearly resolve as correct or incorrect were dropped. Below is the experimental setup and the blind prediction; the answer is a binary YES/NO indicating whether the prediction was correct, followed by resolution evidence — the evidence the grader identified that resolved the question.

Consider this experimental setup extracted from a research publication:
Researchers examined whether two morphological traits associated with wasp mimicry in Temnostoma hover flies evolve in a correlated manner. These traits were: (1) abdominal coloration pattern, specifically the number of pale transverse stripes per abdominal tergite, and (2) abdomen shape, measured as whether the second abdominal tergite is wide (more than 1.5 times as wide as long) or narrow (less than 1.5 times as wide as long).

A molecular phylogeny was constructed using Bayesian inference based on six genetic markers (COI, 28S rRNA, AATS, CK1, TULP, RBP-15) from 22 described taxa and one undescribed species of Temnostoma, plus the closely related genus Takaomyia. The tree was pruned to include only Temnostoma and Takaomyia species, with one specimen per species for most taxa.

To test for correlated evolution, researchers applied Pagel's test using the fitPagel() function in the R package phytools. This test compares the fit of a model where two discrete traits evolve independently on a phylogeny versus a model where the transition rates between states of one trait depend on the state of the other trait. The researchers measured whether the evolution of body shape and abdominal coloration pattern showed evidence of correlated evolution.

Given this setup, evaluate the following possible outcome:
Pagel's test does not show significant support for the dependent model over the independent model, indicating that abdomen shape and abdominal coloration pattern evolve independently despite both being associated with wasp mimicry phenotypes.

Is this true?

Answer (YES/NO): NO